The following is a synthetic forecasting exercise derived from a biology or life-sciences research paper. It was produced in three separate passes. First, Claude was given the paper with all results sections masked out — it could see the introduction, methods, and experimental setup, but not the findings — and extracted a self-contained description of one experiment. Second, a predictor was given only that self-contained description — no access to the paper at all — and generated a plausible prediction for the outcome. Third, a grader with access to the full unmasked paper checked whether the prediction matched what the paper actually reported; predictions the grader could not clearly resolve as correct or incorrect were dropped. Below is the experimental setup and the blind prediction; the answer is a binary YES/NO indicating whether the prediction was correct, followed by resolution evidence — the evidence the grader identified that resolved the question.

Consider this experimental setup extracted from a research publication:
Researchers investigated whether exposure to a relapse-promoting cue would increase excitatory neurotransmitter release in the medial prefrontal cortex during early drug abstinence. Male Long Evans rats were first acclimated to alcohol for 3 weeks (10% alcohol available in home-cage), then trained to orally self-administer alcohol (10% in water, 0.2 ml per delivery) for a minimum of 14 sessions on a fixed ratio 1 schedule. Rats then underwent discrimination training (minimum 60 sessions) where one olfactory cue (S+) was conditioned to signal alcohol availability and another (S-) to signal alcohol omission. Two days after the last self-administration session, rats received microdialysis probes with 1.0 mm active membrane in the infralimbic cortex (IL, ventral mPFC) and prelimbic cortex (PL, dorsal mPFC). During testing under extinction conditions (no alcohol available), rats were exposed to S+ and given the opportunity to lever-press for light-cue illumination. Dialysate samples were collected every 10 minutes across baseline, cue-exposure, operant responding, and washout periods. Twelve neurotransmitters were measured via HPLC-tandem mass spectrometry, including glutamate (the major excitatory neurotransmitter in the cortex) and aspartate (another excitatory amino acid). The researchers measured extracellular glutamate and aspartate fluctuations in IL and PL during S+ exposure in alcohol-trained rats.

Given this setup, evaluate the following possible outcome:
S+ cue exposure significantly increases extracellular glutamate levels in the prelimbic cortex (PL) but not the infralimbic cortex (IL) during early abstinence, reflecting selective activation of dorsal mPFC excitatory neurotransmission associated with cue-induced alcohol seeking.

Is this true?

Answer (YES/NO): NO